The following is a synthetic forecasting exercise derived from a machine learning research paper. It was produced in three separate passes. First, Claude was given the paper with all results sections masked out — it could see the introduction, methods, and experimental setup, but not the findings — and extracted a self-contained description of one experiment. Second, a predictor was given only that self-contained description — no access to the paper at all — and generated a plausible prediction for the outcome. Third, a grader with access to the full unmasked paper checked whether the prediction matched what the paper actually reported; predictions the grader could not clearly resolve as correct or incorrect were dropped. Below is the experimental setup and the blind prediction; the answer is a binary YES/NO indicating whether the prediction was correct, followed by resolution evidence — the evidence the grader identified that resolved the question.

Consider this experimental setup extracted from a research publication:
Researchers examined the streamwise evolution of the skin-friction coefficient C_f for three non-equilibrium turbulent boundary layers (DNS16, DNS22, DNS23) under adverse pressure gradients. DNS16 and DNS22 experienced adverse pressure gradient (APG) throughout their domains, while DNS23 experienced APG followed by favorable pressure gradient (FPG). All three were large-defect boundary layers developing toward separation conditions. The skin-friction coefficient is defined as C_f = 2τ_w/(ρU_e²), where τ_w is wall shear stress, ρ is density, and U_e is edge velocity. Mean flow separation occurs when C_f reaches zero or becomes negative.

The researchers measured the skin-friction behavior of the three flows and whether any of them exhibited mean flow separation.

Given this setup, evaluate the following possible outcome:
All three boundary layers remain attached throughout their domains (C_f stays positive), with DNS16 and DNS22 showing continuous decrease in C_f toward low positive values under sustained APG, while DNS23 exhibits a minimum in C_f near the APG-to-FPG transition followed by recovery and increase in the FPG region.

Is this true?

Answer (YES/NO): NO